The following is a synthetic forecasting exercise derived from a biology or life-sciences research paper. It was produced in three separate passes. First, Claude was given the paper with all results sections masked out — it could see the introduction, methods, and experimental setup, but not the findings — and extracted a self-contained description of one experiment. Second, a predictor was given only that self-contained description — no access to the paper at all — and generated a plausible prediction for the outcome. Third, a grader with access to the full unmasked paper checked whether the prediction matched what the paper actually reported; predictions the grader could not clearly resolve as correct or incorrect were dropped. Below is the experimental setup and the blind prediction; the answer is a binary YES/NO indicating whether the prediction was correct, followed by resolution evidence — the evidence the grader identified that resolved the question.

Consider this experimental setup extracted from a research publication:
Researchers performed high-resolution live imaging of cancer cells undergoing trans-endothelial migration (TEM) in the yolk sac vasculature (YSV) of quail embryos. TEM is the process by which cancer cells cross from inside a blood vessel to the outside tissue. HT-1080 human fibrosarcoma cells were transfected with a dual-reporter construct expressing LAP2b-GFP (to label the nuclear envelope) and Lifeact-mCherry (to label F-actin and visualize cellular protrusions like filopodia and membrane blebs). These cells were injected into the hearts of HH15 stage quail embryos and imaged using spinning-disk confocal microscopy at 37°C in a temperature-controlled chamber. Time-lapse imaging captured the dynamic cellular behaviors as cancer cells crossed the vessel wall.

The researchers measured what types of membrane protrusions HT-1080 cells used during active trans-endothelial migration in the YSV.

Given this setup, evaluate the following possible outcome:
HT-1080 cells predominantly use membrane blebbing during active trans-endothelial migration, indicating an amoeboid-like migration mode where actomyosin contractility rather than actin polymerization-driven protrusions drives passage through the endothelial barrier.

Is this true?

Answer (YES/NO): NO